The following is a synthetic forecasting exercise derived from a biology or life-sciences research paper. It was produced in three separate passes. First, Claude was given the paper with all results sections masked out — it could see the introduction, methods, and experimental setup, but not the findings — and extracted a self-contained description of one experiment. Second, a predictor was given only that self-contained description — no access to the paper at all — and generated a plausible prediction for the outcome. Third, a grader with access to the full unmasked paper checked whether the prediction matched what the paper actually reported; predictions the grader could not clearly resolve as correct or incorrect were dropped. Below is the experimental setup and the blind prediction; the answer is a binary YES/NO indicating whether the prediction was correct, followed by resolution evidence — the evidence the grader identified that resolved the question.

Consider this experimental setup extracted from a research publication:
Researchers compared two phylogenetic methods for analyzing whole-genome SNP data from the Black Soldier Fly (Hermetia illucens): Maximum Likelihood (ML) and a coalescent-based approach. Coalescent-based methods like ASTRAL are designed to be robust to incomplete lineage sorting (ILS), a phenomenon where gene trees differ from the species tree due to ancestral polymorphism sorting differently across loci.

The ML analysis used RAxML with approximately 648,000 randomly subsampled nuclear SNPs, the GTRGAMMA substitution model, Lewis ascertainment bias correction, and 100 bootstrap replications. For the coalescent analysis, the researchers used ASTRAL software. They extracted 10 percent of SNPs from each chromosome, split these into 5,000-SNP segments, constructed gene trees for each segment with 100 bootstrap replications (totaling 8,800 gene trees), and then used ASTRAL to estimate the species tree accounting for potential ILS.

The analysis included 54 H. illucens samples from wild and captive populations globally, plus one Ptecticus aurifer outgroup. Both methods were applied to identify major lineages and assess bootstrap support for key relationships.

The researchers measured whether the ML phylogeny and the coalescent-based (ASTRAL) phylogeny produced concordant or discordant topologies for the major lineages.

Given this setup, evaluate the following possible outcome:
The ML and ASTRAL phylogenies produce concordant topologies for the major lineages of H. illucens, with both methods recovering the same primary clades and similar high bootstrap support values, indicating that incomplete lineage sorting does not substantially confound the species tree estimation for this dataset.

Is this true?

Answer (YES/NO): NO